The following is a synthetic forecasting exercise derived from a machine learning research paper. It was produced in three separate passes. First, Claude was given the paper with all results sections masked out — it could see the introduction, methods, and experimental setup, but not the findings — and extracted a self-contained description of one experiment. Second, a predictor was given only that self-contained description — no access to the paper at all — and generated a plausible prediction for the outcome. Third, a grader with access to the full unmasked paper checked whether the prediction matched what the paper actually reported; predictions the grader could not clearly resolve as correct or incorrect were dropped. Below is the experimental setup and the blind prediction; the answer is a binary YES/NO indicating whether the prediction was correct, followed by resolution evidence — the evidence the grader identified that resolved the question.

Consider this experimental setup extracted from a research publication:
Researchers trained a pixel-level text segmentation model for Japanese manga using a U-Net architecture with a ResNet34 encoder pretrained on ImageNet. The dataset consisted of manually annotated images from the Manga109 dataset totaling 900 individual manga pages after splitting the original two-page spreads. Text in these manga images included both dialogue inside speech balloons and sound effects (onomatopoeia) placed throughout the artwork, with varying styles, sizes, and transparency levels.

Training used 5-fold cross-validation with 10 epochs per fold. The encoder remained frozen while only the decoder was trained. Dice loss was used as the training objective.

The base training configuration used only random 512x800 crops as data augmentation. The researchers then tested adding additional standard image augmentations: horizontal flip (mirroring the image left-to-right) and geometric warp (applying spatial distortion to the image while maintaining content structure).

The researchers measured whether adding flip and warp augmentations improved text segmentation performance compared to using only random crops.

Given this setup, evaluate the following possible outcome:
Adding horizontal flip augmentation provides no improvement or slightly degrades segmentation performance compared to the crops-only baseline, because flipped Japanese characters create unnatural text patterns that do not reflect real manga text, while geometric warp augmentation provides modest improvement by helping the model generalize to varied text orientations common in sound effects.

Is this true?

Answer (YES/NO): NO